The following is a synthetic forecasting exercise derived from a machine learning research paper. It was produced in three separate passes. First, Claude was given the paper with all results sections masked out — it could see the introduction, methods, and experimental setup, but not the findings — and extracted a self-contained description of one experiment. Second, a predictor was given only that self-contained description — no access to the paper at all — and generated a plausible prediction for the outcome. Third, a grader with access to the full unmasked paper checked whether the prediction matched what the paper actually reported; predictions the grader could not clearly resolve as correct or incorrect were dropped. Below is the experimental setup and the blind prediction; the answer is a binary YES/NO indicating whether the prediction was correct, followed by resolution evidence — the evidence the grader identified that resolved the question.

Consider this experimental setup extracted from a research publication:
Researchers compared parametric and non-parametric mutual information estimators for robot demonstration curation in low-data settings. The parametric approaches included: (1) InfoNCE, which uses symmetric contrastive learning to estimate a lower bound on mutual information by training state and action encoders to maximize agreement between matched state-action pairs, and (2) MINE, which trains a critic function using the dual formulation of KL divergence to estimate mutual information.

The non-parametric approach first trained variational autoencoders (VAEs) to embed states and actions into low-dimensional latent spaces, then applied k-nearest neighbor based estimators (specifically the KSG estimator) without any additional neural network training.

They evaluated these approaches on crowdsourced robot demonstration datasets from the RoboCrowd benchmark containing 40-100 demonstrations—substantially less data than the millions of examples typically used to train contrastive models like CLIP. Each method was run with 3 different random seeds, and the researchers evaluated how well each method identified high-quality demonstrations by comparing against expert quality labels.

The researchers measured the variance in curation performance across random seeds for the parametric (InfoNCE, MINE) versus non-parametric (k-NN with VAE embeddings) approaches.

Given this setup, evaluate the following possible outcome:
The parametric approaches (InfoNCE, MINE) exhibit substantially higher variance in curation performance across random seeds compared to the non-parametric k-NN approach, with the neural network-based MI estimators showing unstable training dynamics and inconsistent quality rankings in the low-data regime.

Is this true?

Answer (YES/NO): YES